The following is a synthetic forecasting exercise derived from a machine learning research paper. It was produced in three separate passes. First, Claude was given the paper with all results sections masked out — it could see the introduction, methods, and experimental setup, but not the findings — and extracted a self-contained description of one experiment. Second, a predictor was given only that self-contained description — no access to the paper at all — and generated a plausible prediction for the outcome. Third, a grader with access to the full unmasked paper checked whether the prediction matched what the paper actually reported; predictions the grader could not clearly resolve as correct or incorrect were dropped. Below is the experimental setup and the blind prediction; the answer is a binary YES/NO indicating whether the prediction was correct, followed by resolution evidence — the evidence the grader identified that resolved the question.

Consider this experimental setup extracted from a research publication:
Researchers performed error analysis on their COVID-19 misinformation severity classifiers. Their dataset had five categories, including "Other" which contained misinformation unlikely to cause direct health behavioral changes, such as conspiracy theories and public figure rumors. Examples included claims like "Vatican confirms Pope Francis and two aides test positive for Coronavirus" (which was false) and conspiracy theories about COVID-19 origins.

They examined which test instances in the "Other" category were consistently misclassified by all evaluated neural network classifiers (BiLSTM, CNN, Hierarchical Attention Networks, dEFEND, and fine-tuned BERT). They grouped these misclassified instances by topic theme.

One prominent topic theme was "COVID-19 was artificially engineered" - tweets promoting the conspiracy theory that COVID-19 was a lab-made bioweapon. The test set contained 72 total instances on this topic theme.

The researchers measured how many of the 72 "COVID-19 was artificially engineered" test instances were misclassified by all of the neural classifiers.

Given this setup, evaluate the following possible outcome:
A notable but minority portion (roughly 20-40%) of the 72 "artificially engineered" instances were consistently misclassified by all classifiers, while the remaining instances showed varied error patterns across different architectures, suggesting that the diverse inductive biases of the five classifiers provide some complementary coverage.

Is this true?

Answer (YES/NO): NO